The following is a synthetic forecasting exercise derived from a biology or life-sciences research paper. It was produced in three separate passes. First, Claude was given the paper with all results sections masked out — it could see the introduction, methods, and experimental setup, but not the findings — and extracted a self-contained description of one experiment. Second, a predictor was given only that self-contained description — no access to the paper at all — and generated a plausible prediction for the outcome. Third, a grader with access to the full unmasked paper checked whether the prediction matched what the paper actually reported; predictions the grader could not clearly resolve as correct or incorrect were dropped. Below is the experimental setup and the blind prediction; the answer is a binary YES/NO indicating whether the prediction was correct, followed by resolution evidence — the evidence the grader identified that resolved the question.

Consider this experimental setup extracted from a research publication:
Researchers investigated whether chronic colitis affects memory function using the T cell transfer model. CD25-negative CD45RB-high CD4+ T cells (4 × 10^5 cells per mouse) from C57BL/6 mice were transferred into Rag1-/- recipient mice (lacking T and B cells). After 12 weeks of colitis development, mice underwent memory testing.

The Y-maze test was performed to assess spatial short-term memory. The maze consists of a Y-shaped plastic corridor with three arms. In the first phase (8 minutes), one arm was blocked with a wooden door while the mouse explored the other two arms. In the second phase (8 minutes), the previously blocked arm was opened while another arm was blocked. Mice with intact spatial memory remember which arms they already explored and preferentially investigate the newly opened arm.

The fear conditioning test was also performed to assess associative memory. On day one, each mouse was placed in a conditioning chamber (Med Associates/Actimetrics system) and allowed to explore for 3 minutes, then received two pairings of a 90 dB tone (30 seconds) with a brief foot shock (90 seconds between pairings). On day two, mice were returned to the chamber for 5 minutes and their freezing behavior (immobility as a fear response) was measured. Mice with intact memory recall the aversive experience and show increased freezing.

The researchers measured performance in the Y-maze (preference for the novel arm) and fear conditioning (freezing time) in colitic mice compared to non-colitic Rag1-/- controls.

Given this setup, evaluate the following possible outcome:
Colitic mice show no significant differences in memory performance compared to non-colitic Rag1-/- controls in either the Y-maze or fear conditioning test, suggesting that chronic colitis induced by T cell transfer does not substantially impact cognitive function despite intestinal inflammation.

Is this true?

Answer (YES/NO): YES